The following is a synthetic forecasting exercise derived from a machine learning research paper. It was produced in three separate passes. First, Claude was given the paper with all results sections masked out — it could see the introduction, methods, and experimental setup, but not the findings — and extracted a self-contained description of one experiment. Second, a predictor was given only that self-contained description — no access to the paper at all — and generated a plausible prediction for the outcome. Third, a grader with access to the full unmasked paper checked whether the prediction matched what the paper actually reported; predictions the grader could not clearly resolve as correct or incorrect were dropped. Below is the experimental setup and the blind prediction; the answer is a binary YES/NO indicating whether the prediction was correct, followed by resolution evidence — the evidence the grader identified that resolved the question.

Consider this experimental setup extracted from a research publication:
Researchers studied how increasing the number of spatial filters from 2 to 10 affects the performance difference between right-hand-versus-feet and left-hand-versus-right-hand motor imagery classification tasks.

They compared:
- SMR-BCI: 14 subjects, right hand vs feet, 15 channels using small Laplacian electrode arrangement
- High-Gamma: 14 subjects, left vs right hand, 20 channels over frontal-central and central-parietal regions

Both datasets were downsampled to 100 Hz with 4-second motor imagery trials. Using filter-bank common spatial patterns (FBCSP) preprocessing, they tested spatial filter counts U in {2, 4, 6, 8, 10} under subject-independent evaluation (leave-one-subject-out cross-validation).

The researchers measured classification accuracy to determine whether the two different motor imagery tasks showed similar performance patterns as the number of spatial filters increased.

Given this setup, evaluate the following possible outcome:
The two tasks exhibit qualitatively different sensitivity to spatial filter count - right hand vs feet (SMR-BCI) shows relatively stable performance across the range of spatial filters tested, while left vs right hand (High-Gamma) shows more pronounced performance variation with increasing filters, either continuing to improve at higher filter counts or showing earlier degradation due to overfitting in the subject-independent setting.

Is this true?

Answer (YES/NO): NO